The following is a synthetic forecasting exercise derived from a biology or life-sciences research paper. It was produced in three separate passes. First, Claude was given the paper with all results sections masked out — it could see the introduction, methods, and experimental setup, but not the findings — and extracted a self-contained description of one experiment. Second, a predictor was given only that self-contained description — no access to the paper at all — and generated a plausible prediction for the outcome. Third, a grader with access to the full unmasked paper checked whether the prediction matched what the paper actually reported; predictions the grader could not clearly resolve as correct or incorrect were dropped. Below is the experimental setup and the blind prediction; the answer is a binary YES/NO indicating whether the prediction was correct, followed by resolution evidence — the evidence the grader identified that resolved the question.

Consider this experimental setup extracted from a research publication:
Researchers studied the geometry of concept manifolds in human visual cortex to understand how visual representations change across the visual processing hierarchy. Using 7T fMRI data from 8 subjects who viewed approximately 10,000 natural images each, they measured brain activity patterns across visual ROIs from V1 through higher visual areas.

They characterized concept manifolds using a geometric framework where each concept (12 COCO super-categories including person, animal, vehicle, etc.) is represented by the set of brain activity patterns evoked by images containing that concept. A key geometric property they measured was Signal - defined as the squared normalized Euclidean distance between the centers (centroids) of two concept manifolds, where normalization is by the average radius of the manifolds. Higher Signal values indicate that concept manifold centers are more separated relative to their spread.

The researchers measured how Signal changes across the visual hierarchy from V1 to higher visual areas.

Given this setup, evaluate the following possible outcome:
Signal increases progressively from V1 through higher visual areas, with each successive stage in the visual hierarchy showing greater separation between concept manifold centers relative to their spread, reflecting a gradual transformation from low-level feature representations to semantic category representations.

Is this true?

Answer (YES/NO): NO